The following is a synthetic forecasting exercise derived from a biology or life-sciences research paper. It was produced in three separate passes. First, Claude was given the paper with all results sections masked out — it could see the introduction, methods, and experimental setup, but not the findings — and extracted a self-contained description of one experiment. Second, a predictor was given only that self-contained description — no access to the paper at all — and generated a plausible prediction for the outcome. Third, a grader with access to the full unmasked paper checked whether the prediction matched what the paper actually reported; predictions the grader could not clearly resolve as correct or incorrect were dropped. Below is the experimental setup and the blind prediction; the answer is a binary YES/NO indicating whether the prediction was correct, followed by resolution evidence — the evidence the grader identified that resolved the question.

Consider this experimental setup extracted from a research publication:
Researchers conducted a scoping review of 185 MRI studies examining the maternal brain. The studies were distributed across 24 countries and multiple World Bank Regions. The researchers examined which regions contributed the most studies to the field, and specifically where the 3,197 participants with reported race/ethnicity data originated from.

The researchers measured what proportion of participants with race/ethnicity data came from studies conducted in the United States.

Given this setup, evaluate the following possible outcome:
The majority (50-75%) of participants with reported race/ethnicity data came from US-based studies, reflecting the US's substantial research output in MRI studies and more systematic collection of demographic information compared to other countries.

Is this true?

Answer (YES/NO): NO